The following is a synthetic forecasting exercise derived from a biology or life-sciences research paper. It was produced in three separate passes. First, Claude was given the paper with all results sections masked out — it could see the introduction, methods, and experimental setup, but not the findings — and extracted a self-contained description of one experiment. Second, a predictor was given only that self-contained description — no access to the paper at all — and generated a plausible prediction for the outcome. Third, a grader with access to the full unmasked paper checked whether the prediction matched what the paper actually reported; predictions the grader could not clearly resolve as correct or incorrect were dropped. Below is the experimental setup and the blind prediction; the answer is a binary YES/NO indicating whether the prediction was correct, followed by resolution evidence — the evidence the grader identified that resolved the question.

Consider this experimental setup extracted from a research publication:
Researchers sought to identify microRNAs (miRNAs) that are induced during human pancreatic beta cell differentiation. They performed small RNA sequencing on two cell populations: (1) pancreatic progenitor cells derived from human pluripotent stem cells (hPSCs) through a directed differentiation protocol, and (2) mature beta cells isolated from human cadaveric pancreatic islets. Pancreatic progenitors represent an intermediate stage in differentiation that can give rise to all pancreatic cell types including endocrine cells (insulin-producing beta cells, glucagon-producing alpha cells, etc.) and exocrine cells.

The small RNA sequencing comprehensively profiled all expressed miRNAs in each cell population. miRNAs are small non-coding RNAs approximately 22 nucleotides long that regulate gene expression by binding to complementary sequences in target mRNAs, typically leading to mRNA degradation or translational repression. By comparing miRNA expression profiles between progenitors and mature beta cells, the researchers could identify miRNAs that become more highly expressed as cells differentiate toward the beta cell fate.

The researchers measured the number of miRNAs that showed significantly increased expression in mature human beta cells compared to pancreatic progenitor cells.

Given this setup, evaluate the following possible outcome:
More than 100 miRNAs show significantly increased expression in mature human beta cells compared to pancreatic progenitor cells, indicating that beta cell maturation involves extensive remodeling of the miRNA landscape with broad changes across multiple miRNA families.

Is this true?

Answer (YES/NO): NO